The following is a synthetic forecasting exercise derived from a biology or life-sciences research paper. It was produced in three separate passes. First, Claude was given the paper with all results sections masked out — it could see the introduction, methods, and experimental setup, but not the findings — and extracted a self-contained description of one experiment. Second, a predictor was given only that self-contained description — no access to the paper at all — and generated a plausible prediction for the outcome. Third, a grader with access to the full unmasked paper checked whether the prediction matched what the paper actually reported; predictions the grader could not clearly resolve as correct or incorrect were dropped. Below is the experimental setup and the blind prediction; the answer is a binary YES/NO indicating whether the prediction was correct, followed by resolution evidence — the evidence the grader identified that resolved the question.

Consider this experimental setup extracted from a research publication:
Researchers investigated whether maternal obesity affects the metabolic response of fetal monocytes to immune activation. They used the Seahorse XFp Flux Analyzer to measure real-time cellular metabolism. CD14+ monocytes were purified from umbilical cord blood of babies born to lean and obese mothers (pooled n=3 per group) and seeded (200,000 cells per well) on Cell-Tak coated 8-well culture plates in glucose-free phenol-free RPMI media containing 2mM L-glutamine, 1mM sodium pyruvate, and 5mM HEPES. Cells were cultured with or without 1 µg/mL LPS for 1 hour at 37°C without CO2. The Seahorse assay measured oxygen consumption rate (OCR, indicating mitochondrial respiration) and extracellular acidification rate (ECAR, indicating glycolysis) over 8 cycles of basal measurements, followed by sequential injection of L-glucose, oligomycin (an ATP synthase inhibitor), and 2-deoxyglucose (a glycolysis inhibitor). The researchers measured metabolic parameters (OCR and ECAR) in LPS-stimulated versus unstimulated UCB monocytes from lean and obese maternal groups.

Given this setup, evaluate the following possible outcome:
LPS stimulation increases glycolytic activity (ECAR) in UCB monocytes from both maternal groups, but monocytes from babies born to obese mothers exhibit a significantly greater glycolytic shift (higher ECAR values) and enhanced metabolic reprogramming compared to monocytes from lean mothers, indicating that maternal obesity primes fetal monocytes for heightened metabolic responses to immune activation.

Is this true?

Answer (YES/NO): NO